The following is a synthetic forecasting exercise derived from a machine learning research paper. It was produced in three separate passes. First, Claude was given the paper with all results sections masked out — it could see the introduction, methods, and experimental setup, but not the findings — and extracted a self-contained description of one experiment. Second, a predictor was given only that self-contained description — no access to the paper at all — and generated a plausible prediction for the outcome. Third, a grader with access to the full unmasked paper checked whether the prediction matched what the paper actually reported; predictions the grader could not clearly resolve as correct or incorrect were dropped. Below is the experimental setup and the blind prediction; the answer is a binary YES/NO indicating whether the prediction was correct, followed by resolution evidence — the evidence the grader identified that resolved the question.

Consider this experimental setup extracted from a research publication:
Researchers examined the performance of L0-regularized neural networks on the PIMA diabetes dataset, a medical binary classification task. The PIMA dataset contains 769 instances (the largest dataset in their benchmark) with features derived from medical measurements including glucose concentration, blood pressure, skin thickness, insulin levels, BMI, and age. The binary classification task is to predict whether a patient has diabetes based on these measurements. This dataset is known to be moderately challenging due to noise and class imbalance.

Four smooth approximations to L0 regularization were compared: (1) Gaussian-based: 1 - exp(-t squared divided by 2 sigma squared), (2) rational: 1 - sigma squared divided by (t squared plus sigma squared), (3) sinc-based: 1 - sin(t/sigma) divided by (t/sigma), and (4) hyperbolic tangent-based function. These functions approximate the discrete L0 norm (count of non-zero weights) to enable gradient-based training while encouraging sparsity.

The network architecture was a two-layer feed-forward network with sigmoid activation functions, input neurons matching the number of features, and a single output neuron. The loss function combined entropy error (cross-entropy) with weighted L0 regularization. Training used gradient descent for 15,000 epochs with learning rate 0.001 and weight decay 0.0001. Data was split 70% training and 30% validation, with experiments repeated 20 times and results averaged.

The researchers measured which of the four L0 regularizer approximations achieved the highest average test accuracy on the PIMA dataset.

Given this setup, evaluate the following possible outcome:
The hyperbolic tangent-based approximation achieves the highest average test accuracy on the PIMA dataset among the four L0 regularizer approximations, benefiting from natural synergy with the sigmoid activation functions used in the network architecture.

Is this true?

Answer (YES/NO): NO